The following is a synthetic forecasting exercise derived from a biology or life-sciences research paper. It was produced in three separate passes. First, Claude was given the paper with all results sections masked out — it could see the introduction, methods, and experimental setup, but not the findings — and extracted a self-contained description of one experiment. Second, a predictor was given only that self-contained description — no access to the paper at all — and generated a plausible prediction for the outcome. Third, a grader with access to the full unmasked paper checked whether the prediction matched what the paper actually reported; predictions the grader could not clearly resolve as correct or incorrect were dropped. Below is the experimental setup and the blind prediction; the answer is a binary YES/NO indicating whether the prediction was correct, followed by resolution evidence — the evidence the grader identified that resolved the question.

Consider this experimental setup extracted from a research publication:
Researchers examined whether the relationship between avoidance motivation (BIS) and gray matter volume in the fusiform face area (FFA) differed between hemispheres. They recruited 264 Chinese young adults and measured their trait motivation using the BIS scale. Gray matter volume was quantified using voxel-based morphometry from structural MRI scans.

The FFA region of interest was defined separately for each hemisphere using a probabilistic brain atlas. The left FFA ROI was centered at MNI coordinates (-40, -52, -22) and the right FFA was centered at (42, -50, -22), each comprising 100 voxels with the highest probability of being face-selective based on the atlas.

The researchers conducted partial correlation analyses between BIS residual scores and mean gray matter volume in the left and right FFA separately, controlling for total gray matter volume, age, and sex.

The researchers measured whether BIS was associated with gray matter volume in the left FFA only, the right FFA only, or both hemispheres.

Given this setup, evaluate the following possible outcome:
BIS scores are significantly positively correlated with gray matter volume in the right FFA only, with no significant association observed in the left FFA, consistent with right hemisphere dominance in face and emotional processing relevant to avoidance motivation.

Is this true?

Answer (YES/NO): NO